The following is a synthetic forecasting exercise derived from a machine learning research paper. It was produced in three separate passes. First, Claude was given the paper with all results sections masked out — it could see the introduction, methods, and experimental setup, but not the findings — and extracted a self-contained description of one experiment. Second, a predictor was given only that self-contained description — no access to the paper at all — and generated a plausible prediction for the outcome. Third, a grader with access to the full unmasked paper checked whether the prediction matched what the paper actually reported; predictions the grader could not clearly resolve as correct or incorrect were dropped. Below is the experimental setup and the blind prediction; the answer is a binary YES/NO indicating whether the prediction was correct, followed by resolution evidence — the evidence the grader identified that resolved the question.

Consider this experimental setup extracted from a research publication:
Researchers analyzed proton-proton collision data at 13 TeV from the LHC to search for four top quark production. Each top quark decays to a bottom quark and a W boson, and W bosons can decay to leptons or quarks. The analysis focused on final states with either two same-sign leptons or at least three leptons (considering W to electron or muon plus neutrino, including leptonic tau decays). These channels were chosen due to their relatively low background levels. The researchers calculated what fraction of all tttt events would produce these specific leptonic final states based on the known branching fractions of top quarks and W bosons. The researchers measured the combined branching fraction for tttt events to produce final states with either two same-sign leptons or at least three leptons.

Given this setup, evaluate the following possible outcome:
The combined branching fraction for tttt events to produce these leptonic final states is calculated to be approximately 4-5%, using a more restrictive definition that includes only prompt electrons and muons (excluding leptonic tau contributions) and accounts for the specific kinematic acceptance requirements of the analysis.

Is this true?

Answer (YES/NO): NO